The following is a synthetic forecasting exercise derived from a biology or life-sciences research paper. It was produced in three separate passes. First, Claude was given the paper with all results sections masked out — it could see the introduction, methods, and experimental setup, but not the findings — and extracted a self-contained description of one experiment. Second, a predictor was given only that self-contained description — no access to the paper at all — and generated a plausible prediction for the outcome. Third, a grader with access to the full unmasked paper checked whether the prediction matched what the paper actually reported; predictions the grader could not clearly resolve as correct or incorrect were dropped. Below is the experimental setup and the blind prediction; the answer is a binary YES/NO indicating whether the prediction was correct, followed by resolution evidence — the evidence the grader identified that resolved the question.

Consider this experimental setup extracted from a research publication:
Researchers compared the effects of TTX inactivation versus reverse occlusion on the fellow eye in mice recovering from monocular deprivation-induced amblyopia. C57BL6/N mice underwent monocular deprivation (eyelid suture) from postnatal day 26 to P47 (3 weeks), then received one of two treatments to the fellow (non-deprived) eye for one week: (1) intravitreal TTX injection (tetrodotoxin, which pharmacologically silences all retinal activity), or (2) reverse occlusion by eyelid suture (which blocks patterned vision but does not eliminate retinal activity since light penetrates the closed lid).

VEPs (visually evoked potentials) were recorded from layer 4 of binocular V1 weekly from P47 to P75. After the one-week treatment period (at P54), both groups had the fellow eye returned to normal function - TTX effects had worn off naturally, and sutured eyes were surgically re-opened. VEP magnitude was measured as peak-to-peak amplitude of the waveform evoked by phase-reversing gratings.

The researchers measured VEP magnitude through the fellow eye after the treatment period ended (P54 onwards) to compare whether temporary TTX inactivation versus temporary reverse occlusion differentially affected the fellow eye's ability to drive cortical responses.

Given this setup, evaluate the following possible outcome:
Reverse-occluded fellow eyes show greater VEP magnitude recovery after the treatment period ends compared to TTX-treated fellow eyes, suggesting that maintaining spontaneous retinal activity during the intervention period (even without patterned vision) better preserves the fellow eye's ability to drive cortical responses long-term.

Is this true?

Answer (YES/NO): NO